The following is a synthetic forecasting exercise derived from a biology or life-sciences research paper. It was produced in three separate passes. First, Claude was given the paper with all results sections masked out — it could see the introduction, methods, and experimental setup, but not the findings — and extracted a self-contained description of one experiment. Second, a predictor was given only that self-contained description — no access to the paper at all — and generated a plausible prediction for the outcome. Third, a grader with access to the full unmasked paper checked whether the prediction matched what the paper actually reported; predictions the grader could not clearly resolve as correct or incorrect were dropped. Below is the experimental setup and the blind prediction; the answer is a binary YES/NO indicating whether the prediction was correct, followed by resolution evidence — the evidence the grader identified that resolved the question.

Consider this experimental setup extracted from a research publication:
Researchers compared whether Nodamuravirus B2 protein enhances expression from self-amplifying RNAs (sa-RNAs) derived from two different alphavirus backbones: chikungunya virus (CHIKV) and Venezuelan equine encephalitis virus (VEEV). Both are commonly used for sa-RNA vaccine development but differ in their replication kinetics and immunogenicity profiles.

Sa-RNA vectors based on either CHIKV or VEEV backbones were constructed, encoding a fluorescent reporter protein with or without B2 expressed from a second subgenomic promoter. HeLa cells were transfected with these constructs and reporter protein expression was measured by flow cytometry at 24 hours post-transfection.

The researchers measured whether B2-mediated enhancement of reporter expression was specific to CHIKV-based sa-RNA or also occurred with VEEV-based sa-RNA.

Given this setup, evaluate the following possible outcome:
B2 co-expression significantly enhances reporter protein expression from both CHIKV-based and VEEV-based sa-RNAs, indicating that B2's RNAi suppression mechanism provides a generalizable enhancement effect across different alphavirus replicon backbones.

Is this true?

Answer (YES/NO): NO